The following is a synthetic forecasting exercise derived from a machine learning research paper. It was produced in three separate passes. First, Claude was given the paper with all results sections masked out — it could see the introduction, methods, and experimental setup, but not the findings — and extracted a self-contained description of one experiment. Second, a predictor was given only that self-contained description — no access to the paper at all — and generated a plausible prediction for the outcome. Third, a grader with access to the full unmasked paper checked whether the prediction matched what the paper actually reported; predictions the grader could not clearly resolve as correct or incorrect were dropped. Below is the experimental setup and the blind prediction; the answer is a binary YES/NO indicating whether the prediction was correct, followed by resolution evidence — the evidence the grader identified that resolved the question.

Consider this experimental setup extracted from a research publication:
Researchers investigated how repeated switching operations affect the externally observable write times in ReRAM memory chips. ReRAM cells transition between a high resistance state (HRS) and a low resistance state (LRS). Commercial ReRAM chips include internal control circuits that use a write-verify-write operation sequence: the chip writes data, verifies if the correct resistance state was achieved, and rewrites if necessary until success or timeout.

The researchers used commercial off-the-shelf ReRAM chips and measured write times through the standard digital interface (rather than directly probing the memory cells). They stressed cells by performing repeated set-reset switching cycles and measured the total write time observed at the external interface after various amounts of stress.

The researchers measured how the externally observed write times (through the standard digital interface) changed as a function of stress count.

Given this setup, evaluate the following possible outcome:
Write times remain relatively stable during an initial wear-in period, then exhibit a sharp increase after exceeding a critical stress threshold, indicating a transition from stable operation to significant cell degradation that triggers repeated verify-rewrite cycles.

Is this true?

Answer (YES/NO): NO